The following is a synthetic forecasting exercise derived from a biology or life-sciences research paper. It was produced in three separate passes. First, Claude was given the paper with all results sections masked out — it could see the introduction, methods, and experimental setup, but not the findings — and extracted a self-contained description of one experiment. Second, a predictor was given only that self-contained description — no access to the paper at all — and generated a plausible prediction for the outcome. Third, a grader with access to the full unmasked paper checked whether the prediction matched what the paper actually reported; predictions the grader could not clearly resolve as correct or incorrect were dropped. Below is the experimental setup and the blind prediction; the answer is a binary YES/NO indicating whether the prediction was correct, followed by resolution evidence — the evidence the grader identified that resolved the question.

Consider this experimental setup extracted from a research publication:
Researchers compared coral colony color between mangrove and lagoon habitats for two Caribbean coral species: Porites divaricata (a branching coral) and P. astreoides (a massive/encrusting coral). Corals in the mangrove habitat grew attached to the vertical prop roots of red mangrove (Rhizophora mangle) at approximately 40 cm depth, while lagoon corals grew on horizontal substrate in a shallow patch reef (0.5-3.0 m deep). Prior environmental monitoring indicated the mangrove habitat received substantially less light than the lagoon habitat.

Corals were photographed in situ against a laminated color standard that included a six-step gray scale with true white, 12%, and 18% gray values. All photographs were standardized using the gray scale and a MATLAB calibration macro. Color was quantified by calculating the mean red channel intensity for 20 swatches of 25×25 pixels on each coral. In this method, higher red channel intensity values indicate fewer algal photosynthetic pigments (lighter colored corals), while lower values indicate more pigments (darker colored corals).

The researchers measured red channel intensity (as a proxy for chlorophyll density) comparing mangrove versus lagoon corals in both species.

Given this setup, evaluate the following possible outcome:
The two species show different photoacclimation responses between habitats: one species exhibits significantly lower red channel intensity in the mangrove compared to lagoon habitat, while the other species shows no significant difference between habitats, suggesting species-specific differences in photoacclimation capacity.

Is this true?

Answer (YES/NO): NO